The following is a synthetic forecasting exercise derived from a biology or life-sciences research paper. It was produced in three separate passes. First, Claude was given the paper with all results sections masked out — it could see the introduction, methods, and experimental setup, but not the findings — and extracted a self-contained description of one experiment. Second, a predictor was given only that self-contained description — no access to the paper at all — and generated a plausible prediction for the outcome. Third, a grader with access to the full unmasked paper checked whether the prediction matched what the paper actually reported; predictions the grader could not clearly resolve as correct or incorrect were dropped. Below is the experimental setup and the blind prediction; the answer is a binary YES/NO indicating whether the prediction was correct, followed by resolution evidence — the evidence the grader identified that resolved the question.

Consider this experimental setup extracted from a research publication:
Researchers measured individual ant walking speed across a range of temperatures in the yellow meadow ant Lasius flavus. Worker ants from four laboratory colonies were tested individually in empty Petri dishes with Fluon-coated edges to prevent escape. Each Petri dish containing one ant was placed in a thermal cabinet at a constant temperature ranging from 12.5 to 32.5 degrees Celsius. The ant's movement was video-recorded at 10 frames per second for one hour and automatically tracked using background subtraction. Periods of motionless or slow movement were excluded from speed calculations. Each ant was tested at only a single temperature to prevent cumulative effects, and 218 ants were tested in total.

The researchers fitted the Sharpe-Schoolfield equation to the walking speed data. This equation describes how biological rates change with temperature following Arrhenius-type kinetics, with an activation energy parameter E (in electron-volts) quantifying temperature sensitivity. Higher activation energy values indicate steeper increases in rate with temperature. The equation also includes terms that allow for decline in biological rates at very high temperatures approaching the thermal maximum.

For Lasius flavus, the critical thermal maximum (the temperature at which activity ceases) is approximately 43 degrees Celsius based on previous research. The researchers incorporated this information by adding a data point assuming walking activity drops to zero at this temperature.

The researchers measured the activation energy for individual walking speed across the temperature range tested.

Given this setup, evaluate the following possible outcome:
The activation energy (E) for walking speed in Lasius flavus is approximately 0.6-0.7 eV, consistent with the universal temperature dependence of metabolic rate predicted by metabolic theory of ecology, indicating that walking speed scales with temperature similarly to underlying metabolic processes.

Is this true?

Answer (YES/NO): NO